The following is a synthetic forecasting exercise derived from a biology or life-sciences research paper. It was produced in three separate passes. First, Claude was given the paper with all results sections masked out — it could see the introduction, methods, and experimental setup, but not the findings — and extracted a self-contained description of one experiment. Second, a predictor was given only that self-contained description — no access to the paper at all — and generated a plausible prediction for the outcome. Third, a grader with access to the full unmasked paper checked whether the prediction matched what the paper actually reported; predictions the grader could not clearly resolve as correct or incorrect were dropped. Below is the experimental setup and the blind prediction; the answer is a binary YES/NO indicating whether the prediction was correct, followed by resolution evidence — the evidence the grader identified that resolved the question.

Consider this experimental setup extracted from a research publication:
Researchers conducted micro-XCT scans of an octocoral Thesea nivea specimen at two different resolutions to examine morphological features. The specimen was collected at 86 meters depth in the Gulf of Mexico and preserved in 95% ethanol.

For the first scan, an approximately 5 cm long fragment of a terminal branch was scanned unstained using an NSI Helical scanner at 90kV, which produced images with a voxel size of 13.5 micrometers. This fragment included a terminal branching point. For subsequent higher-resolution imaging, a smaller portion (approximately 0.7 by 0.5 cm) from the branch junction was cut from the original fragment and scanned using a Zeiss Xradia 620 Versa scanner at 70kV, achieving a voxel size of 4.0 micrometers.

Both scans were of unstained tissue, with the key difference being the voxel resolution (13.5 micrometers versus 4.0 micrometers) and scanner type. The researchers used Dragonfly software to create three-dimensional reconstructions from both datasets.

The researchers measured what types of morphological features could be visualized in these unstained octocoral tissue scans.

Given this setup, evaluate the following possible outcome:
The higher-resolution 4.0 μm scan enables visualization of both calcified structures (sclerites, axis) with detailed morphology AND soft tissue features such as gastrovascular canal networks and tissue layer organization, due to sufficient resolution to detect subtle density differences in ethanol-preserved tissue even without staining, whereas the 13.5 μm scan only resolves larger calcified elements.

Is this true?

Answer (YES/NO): NO